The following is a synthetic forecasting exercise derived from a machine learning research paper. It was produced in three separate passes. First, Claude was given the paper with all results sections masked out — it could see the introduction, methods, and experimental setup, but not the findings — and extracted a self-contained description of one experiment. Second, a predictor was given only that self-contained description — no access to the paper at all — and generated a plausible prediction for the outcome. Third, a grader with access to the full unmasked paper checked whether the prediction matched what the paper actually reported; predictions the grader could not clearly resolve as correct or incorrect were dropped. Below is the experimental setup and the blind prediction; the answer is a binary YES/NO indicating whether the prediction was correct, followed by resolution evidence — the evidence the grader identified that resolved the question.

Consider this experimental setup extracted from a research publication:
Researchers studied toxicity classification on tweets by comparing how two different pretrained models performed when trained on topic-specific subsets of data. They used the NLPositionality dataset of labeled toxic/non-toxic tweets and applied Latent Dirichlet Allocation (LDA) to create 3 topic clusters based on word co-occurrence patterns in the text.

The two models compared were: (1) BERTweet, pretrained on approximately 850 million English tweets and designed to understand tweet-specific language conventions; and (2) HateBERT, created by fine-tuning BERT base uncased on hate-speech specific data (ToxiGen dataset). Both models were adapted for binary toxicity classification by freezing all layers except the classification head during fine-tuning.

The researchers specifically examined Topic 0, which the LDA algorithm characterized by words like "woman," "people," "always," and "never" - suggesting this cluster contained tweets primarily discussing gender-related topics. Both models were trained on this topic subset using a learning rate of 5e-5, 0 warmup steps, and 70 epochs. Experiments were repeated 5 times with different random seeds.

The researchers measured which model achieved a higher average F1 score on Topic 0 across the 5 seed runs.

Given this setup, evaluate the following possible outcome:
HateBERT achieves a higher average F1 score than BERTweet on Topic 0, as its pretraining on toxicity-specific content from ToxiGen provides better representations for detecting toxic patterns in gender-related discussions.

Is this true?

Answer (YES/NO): NO